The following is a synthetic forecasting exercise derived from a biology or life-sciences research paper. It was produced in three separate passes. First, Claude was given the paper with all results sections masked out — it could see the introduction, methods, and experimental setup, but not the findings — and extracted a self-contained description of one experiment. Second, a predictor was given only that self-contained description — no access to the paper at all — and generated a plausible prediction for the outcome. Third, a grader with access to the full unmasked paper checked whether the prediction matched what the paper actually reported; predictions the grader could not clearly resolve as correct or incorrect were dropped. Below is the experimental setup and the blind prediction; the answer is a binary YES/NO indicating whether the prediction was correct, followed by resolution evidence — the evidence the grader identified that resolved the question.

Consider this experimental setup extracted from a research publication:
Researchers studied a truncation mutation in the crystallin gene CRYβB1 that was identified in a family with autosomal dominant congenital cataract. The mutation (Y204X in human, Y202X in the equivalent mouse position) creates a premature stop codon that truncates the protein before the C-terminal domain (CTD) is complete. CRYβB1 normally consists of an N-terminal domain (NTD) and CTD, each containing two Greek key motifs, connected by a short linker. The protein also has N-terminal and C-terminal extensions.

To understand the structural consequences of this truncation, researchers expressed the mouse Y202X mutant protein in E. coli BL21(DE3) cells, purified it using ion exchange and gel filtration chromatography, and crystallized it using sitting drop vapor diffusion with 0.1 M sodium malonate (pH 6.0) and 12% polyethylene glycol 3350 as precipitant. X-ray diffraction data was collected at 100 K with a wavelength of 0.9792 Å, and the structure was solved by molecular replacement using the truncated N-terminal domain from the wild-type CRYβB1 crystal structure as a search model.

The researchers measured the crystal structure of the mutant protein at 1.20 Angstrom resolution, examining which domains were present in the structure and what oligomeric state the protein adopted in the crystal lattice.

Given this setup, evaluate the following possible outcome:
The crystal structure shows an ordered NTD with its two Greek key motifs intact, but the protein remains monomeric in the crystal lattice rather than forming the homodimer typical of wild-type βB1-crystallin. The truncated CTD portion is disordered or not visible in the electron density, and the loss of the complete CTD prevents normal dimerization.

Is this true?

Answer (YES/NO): NO